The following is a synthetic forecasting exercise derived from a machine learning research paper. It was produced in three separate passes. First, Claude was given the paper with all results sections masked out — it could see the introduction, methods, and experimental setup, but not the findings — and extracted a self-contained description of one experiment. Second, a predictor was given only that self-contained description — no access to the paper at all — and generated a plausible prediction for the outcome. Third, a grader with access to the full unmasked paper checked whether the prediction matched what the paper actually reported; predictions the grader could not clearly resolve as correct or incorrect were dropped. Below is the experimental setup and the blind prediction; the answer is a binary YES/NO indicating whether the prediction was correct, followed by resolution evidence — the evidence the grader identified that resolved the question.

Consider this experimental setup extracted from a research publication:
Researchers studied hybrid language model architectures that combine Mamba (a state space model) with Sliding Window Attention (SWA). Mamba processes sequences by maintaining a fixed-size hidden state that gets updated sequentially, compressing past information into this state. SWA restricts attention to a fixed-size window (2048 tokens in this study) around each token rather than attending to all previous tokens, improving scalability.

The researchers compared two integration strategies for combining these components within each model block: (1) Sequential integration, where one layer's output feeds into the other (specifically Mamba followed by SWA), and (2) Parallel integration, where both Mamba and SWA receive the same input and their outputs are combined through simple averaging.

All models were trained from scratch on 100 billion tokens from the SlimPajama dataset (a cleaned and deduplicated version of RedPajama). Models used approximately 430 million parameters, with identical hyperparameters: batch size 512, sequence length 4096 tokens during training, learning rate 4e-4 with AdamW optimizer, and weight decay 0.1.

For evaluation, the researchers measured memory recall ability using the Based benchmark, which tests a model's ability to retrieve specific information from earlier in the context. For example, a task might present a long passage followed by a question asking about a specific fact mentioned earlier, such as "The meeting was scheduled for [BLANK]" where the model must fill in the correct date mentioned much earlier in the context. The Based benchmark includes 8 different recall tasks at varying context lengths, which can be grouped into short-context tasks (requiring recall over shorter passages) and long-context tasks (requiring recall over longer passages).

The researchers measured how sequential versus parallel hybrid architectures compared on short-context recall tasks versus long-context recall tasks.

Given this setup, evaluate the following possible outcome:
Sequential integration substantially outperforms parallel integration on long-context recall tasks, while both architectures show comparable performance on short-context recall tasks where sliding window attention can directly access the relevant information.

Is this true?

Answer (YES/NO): NO